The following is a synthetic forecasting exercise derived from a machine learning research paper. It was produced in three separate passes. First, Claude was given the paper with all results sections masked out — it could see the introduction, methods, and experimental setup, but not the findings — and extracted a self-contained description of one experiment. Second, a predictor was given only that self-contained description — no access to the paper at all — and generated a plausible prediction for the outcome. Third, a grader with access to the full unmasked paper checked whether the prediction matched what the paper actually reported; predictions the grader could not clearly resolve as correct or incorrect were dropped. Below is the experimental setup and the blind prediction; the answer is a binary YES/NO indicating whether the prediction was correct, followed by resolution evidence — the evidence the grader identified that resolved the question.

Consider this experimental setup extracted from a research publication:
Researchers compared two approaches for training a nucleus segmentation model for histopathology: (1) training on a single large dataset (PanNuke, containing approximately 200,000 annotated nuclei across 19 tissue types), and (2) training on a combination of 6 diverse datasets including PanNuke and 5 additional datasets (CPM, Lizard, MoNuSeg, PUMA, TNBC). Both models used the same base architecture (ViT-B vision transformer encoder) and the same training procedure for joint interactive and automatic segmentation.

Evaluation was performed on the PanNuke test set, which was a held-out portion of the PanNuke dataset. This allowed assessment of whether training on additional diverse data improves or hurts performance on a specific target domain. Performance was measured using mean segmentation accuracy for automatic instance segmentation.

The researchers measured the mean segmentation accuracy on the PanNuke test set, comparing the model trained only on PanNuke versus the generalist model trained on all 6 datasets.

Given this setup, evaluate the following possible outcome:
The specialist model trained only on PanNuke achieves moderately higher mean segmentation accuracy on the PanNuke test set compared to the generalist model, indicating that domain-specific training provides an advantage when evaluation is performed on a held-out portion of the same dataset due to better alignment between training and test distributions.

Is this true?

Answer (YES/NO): NO